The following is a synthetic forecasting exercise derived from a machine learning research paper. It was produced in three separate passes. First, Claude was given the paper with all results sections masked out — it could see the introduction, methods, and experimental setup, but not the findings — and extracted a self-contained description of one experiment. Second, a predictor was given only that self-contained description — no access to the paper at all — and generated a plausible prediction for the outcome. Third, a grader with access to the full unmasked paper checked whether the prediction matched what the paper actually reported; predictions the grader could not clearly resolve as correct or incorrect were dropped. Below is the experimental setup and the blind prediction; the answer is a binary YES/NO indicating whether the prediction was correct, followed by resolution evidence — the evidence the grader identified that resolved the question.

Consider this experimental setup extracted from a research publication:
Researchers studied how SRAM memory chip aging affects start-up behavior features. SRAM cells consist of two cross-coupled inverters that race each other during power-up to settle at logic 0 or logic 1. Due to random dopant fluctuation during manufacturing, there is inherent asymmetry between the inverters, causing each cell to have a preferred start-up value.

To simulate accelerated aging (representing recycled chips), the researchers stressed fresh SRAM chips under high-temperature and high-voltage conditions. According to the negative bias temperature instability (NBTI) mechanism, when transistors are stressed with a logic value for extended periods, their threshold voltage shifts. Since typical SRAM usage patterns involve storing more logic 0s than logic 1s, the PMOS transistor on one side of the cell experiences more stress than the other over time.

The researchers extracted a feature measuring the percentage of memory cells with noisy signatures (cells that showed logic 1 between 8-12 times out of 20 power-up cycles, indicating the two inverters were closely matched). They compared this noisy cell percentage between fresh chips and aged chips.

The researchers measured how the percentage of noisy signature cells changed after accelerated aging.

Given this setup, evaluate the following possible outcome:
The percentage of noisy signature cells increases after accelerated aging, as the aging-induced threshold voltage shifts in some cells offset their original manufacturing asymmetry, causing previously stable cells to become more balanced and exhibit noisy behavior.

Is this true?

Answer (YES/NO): NO